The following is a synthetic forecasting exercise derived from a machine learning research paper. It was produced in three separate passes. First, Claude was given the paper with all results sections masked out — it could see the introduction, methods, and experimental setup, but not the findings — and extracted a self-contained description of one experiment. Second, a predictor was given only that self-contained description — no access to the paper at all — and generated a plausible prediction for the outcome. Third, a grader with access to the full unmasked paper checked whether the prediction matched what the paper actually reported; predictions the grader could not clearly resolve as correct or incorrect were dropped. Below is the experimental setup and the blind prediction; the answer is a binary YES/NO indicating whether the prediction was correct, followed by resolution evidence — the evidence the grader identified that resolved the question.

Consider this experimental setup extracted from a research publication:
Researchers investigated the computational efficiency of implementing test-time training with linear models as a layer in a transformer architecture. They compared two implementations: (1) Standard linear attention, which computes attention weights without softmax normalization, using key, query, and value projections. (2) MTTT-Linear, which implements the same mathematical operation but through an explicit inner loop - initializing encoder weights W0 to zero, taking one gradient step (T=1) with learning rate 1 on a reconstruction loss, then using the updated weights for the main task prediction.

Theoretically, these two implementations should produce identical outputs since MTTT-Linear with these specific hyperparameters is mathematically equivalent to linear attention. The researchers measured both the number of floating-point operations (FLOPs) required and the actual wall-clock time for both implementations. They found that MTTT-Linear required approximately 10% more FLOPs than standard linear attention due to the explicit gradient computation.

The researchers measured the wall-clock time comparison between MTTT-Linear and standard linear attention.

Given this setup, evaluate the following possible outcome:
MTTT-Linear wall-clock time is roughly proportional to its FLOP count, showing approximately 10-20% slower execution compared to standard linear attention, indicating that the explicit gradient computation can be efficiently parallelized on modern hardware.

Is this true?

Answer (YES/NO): NO